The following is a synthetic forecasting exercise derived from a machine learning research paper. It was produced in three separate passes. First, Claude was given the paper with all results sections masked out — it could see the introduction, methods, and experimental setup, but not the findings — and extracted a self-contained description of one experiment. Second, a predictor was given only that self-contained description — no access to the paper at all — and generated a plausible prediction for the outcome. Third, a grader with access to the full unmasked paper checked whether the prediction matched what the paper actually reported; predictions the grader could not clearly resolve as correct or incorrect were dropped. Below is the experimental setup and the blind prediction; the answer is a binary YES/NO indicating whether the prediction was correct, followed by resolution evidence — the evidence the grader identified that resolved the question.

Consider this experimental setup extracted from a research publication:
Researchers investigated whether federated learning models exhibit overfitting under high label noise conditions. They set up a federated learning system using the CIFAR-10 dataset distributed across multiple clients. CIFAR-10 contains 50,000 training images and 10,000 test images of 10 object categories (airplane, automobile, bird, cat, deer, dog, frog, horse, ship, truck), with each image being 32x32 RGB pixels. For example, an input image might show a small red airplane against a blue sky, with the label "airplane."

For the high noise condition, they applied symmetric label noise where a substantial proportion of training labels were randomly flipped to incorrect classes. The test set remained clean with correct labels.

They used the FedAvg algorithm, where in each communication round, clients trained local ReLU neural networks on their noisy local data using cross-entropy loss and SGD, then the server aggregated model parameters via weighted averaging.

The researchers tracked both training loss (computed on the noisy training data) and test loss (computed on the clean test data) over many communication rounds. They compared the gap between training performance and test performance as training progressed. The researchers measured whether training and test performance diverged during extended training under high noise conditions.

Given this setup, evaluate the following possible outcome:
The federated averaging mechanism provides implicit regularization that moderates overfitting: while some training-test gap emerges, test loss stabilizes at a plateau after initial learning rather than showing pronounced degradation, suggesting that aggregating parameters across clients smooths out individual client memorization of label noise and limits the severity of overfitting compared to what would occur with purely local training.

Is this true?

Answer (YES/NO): NO